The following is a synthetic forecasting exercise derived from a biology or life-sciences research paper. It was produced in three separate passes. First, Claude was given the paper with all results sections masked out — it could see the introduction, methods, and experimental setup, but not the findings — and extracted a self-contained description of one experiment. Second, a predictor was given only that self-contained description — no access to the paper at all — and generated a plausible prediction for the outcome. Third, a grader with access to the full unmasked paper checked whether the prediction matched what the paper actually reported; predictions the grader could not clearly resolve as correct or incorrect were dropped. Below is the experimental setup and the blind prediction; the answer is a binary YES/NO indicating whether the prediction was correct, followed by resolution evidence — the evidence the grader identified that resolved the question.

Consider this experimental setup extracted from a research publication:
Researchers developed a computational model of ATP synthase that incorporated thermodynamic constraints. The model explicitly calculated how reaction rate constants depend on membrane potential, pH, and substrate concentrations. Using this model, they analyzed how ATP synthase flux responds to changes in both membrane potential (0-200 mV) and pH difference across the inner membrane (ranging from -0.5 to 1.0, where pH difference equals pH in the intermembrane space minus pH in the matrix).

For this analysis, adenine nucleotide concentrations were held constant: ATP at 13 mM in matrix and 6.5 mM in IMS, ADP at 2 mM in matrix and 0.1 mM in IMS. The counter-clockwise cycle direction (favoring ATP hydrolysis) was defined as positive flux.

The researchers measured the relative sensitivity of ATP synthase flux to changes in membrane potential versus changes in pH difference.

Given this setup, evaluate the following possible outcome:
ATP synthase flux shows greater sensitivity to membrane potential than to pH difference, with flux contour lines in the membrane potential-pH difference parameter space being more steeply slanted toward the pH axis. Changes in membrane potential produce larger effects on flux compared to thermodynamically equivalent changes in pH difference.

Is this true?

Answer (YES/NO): YES